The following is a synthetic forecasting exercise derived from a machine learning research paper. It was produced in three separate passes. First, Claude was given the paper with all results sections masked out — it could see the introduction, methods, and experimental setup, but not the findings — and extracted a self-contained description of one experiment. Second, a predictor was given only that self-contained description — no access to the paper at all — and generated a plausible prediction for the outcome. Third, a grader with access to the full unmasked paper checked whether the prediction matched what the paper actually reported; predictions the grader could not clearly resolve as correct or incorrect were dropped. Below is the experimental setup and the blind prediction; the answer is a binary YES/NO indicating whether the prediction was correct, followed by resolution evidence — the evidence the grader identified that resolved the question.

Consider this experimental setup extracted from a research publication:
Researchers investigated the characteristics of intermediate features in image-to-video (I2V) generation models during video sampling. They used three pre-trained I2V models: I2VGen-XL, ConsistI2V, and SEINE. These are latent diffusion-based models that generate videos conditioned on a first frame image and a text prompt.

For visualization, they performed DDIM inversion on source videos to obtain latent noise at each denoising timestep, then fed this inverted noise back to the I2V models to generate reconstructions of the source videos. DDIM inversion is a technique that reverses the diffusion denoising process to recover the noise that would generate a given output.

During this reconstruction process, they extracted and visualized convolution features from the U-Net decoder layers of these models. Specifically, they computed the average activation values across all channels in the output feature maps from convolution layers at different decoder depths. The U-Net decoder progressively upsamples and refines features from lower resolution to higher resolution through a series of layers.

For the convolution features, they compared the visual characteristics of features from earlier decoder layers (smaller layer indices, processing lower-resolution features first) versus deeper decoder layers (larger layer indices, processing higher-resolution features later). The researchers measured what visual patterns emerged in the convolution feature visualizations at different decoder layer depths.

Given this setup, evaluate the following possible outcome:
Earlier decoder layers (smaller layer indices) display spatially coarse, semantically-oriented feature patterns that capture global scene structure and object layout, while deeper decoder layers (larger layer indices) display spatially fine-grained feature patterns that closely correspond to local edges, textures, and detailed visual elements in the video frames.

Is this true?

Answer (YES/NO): YES